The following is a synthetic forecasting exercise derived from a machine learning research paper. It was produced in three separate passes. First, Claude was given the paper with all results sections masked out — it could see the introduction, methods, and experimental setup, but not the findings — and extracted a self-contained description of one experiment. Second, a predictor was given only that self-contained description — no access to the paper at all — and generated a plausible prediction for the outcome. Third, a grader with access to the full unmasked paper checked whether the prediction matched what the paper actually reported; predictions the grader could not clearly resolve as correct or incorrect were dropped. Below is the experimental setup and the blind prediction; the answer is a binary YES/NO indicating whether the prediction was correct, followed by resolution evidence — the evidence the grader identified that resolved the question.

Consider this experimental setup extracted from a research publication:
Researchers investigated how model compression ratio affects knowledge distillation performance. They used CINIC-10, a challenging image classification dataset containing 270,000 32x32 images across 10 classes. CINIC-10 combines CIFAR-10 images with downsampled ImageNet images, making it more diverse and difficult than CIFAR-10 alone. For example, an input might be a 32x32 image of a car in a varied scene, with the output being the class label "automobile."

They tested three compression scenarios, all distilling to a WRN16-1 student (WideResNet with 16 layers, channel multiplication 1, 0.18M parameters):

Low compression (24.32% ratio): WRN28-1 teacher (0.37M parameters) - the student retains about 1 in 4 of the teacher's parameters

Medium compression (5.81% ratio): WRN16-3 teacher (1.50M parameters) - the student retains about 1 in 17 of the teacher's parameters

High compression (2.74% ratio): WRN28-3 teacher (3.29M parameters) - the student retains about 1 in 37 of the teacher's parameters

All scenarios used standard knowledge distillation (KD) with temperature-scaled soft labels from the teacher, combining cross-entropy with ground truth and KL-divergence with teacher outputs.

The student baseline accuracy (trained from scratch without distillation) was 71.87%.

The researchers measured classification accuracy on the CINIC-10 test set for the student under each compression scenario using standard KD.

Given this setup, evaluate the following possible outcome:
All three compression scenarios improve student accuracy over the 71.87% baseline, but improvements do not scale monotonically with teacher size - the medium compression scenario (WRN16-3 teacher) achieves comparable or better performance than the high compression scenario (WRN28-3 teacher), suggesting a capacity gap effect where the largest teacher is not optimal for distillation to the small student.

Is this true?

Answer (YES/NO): YES